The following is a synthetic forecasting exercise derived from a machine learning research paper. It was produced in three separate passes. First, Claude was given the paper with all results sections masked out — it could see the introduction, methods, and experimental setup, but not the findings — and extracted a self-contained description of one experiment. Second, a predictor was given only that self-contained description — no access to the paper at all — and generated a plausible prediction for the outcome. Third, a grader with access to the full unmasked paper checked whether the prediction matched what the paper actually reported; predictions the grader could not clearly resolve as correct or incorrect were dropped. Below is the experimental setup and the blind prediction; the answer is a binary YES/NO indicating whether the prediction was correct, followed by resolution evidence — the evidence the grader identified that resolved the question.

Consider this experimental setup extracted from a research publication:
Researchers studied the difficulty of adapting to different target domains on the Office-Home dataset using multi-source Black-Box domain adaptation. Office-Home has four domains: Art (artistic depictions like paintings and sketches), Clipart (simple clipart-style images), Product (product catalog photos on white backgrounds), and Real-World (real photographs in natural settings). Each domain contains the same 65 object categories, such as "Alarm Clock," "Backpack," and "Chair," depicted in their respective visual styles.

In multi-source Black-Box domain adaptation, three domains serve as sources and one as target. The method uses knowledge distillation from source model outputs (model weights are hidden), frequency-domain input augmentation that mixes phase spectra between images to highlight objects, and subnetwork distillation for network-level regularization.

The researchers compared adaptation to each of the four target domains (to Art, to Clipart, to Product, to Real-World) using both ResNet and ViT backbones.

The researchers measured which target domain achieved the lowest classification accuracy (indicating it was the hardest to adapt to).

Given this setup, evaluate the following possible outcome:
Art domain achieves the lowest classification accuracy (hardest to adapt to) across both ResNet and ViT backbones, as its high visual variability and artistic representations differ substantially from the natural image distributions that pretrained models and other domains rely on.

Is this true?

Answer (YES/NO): NO